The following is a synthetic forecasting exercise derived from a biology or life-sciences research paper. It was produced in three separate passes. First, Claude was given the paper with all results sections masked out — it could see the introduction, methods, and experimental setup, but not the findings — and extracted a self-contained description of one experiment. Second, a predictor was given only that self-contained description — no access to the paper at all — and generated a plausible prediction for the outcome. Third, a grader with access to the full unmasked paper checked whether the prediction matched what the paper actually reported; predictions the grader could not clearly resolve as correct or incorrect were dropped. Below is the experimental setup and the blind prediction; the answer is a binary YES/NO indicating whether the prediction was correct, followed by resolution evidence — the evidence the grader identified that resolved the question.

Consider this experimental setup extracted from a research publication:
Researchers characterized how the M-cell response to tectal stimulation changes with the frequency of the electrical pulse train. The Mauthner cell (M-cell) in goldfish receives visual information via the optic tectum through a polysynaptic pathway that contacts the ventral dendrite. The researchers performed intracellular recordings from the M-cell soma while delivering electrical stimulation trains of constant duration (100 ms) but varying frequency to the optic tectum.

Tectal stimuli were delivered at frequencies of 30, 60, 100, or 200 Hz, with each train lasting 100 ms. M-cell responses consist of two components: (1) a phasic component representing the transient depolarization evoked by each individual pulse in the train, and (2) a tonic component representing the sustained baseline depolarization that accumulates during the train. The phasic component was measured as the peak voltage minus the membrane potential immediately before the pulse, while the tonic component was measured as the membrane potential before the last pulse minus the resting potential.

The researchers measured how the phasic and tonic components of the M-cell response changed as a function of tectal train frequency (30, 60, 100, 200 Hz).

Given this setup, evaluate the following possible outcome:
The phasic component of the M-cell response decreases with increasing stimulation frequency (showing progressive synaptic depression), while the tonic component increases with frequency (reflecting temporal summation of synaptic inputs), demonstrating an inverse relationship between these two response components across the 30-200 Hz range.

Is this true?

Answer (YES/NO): YES